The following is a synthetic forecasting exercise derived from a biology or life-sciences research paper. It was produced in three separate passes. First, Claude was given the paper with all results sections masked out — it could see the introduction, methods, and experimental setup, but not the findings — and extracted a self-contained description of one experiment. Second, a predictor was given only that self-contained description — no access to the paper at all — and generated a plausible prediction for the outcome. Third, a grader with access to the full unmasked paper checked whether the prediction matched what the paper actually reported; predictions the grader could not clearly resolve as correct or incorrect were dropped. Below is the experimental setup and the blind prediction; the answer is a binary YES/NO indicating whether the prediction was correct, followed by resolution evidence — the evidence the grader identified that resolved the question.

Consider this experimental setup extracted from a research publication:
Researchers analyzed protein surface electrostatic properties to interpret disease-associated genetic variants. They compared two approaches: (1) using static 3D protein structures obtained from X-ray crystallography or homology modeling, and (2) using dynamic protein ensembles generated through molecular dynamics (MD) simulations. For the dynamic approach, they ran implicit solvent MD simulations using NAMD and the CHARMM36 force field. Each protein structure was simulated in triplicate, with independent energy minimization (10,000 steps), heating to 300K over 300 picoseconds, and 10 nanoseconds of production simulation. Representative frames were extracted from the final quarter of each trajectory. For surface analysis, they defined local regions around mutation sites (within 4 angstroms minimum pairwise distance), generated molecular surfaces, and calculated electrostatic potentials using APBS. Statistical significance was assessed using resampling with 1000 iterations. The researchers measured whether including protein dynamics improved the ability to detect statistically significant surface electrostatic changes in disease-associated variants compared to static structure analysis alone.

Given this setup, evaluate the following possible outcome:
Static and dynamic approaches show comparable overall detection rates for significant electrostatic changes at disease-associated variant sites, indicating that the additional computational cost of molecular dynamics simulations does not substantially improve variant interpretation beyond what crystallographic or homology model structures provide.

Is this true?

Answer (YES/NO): NO